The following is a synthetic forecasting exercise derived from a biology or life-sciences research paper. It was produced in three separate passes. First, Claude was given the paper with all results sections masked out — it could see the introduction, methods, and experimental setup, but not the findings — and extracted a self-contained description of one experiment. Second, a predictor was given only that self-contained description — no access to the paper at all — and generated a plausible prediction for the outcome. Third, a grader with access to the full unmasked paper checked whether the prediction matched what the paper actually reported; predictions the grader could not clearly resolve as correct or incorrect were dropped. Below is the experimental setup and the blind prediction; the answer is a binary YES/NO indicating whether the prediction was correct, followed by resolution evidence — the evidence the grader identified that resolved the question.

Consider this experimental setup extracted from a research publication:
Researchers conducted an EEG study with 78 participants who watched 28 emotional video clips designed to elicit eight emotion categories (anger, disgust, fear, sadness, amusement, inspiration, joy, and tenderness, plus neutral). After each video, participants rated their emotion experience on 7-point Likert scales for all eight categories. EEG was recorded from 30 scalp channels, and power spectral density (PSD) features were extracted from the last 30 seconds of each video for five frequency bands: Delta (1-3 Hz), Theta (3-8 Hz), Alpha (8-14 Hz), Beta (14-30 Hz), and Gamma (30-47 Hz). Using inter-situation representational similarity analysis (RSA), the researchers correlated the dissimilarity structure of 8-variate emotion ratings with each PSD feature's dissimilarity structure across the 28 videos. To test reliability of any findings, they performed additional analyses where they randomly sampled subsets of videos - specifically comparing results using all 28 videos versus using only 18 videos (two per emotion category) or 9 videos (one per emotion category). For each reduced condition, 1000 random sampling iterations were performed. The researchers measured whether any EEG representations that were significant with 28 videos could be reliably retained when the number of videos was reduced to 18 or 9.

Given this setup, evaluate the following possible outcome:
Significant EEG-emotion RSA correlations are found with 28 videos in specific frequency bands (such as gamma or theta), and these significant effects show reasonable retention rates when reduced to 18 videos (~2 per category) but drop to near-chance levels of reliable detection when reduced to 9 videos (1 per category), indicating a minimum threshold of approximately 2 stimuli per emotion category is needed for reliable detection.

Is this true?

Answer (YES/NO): NO